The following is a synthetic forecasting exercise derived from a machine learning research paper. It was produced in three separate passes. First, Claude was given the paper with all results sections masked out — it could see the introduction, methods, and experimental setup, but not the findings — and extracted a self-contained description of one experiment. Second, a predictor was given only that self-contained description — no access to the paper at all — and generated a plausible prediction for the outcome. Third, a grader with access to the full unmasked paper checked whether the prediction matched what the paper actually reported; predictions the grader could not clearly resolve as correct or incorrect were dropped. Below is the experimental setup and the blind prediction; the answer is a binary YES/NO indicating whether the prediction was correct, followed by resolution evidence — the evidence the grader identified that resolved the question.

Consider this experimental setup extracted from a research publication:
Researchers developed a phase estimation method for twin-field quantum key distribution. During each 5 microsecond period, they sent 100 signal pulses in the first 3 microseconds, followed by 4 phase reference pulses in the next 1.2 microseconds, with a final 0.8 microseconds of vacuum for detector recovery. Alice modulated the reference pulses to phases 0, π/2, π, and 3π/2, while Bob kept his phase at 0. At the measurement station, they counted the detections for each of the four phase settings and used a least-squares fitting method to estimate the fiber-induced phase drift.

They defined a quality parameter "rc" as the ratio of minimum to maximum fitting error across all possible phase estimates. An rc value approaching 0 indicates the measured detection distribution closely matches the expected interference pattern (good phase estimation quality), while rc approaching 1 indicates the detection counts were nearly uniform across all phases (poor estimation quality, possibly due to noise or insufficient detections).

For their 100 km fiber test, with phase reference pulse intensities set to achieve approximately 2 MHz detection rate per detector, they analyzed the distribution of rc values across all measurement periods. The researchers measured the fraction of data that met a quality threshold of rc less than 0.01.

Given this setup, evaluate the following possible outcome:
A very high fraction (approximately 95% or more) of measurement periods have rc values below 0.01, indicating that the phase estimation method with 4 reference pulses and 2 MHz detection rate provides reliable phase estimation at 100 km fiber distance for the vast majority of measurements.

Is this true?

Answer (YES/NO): NO